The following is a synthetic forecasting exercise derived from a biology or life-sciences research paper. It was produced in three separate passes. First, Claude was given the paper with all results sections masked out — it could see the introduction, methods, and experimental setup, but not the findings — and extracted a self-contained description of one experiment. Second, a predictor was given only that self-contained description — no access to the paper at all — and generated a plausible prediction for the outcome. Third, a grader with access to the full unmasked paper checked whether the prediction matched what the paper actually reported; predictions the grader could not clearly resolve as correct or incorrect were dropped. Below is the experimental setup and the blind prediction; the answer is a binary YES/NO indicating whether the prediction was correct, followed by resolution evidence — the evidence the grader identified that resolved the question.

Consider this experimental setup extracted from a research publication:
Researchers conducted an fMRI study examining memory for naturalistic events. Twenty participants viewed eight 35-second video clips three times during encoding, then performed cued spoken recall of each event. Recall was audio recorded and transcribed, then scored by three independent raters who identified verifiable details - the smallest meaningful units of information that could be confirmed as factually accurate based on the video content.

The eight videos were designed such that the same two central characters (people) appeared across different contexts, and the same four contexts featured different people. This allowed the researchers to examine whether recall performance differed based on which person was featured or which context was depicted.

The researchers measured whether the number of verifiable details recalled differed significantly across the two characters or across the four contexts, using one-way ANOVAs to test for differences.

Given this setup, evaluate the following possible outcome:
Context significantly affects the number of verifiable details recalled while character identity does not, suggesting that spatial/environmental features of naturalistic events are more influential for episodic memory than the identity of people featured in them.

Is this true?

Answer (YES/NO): NO